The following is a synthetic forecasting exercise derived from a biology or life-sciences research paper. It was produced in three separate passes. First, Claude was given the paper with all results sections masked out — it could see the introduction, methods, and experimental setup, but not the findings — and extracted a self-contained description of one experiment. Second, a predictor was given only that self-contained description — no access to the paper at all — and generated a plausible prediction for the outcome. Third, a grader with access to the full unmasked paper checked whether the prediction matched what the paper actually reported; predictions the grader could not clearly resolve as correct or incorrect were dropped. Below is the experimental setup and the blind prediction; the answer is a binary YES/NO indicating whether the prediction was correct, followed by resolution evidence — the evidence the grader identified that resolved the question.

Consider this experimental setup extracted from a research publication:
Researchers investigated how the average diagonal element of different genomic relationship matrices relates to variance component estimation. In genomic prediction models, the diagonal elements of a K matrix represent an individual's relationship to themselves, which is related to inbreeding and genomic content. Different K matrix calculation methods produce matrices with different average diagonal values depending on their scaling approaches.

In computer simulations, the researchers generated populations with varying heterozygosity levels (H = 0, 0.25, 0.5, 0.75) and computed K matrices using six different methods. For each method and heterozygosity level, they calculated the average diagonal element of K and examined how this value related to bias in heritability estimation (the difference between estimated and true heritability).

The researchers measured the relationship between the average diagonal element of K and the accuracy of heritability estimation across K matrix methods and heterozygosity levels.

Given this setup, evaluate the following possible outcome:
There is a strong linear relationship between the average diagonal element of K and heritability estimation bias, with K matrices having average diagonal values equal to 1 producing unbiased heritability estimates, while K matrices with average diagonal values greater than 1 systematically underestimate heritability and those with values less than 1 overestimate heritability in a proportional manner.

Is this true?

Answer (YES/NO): YES